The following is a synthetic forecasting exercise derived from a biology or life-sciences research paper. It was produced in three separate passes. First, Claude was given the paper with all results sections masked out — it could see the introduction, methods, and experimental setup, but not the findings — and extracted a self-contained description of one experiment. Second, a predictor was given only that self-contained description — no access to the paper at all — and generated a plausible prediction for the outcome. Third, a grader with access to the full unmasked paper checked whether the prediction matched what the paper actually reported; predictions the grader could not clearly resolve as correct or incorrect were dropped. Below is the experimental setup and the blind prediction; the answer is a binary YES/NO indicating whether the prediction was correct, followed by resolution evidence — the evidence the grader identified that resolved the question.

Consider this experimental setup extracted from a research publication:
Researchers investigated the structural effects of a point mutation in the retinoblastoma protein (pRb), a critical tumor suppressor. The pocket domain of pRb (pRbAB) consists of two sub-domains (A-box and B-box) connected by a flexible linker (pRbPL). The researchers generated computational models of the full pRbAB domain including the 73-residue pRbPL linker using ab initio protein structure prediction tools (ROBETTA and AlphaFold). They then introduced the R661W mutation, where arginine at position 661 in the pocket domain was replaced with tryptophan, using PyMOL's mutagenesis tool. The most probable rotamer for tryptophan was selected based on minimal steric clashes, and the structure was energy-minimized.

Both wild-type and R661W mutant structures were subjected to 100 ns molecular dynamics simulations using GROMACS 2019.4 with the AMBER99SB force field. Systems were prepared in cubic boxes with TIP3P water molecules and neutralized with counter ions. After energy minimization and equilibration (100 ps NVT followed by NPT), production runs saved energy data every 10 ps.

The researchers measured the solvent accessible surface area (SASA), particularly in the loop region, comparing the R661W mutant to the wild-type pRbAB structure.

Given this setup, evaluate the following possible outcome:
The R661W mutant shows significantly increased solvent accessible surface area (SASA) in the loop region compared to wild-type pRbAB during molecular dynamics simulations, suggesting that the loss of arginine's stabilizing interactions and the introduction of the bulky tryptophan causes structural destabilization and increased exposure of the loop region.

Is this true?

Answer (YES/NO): NO